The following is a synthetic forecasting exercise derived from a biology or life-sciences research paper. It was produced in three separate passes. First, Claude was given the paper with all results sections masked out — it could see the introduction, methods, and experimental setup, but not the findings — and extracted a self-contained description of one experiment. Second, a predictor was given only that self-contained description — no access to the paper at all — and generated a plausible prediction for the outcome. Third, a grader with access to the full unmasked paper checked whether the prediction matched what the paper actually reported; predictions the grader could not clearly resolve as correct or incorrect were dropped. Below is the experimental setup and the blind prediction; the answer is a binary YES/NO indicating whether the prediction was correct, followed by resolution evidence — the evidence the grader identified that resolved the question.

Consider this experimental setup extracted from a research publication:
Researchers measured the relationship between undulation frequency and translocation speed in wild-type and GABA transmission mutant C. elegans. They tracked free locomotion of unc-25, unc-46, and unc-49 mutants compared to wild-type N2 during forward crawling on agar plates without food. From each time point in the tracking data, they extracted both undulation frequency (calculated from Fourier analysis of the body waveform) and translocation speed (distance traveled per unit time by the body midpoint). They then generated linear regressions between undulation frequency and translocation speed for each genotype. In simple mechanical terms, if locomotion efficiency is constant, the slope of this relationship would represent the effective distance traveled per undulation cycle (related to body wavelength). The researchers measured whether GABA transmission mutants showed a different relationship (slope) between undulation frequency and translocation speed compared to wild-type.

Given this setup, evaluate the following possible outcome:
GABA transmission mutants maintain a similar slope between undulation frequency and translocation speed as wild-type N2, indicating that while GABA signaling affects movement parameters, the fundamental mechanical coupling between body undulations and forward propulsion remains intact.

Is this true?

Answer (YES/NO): NO